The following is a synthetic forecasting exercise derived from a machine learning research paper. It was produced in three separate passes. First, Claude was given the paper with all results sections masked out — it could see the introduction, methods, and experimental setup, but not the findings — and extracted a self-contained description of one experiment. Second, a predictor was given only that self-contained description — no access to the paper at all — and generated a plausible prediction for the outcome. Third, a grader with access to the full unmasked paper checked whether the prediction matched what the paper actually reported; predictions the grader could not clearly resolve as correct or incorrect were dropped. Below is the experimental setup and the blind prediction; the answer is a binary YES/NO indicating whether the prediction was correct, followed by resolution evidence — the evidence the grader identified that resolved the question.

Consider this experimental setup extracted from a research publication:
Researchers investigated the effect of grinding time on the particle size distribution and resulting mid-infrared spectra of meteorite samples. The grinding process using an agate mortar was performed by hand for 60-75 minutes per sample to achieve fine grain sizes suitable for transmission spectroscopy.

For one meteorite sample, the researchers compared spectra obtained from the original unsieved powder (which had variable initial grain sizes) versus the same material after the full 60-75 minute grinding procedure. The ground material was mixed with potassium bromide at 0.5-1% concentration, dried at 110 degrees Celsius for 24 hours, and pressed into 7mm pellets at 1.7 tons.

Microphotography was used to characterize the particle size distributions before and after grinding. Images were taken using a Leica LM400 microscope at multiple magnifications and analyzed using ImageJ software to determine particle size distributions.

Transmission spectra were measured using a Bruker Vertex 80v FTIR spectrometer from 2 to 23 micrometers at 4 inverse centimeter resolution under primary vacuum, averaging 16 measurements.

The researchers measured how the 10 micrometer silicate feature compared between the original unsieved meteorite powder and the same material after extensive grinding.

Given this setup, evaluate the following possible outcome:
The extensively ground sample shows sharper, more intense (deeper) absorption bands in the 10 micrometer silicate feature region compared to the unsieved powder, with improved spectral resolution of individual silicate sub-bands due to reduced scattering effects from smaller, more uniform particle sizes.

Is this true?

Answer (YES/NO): NO